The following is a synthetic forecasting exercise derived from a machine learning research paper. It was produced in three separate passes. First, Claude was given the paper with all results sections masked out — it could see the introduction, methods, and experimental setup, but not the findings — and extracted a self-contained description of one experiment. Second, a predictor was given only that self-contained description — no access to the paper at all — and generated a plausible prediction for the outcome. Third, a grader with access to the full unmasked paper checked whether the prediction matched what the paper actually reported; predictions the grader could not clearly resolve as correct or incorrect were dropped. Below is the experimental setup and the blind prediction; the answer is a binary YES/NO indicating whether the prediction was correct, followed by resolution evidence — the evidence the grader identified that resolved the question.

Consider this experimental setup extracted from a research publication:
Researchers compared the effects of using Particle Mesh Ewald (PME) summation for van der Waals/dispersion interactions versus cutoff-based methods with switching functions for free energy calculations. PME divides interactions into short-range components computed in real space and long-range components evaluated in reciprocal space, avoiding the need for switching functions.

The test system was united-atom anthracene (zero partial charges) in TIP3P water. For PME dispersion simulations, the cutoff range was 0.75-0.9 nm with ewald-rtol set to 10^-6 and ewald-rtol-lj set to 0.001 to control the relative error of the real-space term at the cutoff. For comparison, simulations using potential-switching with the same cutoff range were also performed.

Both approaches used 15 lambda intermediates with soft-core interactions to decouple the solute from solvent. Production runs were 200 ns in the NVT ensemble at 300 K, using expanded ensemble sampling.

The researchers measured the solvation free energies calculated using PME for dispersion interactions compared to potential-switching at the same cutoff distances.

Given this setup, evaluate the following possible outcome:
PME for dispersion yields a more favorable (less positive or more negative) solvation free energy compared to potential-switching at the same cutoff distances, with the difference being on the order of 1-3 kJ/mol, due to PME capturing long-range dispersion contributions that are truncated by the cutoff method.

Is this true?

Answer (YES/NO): NO